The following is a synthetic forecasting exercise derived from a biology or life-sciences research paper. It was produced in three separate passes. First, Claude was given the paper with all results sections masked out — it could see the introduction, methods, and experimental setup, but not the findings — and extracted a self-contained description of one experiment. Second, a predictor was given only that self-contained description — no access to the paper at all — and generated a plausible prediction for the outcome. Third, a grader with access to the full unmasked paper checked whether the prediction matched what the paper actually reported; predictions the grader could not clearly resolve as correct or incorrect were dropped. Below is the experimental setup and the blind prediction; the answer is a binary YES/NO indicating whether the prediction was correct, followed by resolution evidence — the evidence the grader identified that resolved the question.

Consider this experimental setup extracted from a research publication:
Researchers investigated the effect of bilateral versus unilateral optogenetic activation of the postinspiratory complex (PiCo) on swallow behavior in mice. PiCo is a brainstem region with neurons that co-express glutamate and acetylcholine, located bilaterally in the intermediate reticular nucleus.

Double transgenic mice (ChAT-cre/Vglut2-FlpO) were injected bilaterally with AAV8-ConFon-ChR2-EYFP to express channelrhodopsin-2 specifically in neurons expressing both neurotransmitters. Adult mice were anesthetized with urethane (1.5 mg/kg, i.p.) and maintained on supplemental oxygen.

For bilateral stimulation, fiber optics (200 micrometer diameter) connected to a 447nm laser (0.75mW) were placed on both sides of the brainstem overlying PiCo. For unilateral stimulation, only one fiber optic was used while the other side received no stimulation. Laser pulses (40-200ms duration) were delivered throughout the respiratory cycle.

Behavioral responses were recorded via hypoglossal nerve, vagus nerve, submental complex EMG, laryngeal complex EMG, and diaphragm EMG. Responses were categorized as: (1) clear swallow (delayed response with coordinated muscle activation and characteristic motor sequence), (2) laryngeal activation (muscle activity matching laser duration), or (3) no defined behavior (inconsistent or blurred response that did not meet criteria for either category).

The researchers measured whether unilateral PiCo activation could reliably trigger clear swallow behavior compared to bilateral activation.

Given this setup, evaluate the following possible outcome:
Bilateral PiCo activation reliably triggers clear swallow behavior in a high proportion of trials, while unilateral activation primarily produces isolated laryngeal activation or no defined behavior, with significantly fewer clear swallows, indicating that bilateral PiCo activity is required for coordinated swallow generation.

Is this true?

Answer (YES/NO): YES